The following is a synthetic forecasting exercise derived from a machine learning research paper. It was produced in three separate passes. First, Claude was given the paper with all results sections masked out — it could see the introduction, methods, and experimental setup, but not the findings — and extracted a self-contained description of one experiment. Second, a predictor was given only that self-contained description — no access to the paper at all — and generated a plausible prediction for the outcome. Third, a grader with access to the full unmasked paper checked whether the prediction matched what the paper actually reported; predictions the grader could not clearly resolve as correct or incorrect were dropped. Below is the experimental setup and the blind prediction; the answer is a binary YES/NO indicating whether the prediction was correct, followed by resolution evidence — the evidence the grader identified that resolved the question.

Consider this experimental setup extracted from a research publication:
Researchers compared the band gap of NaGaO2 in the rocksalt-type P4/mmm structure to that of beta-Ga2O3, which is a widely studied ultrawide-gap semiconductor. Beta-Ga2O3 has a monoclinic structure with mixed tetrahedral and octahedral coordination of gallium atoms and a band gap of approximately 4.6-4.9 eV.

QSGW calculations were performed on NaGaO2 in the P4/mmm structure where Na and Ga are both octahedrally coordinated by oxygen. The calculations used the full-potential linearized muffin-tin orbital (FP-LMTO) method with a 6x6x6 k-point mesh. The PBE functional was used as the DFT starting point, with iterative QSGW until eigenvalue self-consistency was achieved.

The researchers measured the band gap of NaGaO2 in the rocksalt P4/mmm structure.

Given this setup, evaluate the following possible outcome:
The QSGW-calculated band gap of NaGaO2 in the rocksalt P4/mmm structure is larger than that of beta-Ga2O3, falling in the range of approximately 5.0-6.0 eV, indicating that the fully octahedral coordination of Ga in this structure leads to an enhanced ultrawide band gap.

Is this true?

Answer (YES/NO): NO